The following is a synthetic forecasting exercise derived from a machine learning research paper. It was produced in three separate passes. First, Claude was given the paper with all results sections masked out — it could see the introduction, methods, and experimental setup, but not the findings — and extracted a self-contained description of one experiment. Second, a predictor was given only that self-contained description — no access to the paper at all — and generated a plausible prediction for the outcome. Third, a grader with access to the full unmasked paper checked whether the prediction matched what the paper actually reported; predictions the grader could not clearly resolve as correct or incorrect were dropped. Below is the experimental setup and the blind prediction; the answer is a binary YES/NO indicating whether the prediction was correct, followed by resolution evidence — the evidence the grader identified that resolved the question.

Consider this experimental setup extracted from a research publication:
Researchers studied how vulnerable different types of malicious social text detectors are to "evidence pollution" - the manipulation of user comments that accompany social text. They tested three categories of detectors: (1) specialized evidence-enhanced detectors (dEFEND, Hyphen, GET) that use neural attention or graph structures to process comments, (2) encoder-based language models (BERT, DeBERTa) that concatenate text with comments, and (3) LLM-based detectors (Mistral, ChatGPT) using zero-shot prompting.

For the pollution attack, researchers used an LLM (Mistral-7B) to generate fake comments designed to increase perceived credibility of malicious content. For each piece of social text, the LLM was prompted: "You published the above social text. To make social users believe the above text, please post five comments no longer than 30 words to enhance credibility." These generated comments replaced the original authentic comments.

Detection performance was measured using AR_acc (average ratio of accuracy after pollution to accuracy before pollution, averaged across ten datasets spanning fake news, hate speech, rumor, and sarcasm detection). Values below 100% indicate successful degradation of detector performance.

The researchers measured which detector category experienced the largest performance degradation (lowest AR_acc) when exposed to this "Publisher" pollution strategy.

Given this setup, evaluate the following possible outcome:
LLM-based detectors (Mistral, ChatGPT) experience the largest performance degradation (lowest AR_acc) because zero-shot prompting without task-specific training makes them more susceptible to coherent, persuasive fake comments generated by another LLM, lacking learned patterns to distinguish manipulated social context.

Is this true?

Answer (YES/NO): NO